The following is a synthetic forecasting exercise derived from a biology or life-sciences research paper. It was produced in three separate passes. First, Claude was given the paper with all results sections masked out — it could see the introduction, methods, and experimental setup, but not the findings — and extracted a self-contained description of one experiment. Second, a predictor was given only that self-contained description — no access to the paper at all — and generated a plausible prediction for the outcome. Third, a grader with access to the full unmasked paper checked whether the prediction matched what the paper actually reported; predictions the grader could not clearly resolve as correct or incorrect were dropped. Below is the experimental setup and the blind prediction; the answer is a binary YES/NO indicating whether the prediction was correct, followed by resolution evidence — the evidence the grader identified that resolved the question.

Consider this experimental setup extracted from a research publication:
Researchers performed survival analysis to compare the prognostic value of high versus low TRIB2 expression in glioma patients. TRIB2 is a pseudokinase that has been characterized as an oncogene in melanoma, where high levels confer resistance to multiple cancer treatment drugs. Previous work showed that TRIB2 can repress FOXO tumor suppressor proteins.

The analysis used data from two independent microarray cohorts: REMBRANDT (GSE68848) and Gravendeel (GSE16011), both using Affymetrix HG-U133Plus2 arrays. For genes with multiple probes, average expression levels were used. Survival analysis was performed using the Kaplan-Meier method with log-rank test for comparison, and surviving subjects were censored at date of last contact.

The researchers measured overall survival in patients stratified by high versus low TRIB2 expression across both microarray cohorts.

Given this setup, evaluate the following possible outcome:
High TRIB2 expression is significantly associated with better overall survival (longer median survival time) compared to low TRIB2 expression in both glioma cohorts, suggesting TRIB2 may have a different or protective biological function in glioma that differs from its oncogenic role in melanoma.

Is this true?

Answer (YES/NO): NO